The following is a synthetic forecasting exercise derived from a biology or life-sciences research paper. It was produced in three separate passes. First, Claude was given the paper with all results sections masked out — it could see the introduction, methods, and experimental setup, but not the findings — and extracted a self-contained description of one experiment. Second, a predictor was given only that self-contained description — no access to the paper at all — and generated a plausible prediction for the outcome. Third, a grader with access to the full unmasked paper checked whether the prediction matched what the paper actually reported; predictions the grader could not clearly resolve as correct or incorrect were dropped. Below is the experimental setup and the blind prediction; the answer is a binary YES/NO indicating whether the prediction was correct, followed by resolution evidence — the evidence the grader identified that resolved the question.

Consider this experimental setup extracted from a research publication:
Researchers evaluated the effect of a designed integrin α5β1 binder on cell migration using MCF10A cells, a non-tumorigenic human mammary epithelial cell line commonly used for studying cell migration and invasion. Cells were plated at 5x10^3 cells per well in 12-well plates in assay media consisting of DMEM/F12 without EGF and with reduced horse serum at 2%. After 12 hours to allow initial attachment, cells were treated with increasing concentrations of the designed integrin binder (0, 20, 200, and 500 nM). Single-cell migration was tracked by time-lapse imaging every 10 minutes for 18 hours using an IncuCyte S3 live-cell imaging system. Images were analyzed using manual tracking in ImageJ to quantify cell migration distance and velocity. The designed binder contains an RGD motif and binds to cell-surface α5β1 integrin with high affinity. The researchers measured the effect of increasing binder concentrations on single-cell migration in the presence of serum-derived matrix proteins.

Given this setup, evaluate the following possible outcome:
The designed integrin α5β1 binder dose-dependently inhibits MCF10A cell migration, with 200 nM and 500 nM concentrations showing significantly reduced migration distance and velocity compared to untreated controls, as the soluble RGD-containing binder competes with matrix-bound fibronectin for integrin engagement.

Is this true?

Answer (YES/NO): NO